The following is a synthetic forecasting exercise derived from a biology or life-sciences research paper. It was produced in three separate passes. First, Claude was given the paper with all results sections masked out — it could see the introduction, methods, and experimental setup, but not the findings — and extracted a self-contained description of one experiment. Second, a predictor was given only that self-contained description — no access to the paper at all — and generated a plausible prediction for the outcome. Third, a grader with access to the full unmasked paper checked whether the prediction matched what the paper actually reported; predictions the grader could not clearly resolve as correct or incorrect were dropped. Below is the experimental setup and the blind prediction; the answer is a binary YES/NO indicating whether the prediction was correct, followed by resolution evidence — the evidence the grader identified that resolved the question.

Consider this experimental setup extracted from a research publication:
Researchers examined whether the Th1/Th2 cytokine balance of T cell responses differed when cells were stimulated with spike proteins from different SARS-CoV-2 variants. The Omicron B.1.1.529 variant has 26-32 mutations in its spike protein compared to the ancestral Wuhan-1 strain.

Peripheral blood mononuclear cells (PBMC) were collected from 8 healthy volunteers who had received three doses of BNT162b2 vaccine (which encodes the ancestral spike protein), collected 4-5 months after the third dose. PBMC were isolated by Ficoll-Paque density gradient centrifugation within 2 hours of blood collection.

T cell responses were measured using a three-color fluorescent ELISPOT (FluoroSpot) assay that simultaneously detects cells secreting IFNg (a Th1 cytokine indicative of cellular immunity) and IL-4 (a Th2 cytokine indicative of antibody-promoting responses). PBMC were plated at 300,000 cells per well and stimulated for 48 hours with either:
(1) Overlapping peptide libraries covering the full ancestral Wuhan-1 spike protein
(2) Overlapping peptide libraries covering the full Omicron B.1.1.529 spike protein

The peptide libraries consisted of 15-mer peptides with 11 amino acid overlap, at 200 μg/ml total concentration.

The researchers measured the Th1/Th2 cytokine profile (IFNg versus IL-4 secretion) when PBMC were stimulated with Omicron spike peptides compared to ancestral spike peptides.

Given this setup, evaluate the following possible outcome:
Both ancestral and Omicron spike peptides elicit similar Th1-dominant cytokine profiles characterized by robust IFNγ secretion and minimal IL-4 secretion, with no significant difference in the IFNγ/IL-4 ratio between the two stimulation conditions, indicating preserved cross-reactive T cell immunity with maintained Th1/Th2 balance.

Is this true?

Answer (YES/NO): YES